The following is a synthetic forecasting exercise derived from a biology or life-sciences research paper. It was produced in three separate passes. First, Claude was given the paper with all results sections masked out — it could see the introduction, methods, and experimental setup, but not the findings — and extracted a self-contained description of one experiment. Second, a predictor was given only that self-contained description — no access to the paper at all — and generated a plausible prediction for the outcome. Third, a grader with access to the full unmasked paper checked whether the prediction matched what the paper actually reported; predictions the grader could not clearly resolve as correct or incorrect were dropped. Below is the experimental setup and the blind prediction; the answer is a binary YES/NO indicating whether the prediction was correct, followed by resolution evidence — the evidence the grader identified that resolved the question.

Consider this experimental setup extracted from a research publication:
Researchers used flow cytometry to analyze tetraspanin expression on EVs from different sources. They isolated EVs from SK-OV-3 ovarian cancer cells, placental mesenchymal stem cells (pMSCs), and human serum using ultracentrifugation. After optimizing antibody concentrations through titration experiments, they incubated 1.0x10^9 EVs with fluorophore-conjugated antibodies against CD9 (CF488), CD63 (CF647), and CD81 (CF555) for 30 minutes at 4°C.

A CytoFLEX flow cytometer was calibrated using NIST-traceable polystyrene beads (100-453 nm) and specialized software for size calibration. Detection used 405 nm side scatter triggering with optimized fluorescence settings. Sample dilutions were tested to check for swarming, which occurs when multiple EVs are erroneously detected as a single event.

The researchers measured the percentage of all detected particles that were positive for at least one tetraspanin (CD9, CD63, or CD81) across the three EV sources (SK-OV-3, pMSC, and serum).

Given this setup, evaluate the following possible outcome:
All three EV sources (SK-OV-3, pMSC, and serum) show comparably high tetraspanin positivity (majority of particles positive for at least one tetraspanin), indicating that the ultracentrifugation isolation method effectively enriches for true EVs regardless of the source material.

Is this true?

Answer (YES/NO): NO